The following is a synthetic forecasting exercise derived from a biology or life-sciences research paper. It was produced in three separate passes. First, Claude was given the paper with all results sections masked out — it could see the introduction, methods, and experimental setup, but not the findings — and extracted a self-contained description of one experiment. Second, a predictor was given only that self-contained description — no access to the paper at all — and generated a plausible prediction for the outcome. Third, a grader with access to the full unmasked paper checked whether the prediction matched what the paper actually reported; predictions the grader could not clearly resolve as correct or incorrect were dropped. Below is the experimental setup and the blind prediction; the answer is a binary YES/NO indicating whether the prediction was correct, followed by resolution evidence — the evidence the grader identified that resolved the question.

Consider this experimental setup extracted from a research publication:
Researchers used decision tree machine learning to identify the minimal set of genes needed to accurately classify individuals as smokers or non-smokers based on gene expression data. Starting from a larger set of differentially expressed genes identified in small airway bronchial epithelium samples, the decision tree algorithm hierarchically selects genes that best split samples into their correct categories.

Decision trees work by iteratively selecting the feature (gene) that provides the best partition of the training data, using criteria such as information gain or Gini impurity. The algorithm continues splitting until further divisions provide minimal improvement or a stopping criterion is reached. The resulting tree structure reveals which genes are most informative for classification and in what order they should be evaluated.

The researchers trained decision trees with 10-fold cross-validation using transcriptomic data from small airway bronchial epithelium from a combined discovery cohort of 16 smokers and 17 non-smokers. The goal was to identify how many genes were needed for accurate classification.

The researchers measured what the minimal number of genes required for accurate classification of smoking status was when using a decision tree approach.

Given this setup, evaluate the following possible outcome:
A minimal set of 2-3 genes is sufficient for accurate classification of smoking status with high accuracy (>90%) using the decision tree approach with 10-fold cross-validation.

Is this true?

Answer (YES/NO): NO